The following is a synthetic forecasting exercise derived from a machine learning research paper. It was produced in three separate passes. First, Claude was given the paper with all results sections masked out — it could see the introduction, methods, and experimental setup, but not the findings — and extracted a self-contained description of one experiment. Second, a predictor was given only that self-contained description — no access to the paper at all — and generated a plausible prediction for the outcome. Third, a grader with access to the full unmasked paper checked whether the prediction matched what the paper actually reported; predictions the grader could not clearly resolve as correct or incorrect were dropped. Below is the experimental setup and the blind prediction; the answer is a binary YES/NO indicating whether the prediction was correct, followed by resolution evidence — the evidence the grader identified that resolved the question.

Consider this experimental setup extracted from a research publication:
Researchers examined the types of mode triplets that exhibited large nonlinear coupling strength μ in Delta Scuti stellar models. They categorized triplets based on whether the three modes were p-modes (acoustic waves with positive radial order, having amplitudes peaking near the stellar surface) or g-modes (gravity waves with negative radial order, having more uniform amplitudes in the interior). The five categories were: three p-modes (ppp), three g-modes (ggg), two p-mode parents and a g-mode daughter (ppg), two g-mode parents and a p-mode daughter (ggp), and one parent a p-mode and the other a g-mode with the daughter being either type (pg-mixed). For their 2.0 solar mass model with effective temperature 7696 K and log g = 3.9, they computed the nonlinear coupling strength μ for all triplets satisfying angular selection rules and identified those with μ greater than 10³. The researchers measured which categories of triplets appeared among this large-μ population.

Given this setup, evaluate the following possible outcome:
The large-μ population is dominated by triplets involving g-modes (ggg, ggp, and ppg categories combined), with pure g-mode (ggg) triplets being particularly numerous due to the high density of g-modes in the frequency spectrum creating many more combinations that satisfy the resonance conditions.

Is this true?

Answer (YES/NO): NO